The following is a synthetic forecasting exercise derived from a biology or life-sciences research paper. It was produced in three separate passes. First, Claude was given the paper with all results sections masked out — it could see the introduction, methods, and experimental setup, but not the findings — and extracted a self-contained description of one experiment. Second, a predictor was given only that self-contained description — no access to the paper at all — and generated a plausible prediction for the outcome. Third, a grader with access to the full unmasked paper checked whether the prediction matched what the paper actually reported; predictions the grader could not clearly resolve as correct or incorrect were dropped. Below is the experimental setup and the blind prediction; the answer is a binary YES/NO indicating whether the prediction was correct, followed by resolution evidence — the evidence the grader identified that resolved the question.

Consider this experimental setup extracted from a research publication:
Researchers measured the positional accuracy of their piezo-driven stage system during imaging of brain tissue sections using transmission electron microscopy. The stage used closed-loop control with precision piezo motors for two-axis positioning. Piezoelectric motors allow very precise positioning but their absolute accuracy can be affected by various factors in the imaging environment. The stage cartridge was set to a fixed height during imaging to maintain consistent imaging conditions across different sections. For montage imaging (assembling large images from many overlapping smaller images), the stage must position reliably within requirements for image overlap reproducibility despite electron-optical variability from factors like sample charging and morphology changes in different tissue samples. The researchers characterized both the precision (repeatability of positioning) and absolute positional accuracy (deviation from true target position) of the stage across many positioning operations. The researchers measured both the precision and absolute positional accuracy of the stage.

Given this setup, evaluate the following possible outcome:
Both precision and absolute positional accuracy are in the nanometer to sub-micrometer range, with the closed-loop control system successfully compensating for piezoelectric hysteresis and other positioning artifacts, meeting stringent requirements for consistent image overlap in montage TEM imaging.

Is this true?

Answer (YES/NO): YES